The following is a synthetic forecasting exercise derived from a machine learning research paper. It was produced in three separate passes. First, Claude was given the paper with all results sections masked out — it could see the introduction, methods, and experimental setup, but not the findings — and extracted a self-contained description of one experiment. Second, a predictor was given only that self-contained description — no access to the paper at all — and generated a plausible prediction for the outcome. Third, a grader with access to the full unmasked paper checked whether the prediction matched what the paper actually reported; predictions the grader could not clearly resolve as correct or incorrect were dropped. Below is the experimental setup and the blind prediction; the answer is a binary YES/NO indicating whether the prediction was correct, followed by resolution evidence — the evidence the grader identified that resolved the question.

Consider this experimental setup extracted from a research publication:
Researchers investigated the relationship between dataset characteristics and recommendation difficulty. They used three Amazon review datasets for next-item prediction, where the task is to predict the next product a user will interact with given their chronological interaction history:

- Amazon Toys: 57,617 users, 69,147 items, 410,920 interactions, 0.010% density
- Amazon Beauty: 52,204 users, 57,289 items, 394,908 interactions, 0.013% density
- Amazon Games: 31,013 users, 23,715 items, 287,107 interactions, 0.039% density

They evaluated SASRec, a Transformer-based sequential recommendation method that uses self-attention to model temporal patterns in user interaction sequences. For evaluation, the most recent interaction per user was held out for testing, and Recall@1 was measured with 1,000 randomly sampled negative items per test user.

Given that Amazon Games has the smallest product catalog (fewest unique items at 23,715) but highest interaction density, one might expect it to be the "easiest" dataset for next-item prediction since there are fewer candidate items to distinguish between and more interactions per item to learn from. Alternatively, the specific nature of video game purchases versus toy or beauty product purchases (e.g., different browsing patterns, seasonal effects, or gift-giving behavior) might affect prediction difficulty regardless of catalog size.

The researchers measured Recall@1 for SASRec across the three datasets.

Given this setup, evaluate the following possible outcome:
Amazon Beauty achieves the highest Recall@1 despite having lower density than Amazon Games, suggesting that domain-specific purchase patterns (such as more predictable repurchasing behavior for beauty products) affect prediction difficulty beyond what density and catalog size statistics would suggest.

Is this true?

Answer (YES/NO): NO